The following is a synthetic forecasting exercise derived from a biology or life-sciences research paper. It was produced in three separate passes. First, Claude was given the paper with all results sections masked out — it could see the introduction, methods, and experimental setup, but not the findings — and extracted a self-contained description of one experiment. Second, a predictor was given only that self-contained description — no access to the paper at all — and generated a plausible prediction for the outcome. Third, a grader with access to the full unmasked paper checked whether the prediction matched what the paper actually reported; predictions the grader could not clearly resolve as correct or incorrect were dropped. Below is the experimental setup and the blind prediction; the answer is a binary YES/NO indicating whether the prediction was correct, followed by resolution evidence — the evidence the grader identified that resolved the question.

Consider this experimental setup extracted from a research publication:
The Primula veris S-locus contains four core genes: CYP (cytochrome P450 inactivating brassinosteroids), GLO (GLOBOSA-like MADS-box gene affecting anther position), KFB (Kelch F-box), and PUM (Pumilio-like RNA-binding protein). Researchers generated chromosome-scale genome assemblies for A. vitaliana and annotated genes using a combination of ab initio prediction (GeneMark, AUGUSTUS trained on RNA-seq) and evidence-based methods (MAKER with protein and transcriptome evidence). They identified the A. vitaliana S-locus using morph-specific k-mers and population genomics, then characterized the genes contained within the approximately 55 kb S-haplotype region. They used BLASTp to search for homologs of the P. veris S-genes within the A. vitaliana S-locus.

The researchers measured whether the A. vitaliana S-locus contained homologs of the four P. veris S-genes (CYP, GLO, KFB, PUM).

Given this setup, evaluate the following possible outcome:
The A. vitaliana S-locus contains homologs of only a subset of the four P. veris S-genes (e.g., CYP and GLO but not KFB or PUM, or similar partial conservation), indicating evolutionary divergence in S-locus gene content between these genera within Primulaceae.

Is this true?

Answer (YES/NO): YES